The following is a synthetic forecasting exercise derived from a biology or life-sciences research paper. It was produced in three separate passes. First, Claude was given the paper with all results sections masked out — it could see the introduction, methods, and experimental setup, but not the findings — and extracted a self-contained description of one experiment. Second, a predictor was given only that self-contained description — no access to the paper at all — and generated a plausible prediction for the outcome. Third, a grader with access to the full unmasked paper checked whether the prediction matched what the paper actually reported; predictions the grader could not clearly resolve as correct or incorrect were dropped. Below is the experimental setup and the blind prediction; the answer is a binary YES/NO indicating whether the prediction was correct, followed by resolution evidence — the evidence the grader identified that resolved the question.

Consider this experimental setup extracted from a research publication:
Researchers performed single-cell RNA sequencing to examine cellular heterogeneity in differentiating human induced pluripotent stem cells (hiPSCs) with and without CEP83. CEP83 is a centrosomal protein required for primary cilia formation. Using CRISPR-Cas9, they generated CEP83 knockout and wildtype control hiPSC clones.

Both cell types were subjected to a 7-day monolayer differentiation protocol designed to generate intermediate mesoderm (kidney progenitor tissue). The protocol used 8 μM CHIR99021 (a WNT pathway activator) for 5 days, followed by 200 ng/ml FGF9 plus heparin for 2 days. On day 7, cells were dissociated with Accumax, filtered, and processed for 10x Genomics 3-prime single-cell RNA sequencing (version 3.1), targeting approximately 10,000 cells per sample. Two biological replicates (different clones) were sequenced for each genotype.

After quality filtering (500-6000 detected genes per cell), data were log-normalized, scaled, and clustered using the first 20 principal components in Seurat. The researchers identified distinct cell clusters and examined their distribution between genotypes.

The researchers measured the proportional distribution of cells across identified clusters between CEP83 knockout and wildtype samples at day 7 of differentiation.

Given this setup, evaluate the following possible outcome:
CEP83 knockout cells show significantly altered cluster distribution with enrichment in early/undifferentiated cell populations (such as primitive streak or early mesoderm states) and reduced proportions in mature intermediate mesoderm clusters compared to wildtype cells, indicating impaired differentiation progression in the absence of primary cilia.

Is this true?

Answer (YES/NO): NO